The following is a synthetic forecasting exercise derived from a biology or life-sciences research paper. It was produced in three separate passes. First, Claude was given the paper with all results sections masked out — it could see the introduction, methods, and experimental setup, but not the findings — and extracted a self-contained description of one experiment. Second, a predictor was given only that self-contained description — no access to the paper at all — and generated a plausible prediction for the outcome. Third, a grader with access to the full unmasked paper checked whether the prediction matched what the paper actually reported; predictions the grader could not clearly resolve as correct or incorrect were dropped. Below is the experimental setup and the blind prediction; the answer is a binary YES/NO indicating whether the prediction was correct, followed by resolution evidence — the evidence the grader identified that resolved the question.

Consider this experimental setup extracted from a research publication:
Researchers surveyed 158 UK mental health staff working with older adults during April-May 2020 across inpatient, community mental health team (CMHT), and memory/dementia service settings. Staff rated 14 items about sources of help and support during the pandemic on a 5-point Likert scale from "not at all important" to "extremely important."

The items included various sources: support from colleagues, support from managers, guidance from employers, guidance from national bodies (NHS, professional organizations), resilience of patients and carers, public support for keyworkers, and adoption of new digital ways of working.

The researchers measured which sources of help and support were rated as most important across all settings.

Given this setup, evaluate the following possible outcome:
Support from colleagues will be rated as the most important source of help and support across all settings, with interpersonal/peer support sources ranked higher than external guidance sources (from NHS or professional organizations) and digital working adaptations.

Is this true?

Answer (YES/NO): NO